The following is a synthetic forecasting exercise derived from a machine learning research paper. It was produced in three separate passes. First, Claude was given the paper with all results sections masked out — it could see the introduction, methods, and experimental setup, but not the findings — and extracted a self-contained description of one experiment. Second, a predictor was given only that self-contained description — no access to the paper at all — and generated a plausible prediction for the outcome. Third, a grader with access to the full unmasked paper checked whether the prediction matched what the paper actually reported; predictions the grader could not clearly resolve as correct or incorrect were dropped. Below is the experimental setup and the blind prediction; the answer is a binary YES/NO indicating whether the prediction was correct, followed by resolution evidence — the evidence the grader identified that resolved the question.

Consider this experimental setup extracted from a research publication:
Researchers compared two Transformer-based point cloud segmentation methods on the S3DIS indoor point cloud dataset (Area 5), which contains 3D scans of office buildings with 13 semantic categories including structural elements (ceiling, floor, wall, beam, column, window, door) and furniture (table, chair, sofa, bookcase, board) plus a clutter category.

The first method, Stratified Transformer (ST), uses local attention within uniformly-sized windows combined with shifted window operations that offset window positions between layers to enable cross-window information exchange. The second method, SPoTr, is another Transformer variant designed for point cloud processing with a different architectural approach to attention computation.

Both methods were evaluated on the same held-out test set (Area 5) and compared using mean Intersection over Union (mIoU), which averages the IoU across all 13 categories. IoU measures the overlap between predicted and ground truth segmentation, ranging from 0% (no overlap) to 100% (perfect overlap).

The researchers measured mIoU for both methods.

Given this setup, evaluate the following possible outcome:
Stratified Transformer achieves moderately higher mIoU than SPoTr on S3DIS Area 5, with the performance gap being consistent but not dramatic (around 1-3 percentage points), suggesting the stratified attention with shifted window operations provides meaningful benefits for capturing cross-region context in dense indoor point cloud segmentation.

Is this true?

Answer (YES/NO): YES